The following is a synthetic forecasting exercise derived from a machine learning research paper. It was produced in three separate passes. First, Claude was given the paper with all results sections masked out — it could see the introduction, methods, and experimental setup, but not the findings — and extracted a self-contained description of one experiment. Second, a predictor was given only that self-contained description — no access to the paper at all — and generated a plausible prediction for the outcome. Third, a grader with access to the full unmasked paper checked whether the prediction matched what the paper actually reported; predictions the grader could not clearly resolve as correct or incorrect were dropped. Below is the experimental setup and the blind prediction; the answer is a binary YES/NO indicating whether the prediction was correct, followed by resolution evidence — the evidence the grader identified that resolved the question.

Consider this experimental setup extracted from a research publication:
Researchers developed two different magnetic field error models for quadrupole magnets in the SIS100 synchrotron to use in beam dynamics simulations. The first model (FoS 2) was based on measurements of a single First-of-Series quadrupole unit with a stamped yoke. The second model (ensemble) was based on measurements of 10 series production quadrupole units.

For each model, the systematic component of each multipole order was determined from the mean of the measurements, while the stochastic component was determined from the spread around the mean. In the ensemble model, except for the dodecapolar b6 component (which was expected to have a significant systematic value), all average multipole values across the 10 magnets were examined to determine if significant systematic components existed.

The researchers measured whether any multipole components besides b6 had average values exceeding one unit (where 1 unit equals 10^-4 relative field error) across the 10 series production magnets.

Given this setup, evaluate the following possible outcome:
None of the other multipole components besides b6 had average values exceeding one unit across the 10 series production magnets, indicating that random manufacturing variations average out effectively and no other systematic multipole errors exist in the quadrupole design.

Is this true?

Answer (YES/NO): YES